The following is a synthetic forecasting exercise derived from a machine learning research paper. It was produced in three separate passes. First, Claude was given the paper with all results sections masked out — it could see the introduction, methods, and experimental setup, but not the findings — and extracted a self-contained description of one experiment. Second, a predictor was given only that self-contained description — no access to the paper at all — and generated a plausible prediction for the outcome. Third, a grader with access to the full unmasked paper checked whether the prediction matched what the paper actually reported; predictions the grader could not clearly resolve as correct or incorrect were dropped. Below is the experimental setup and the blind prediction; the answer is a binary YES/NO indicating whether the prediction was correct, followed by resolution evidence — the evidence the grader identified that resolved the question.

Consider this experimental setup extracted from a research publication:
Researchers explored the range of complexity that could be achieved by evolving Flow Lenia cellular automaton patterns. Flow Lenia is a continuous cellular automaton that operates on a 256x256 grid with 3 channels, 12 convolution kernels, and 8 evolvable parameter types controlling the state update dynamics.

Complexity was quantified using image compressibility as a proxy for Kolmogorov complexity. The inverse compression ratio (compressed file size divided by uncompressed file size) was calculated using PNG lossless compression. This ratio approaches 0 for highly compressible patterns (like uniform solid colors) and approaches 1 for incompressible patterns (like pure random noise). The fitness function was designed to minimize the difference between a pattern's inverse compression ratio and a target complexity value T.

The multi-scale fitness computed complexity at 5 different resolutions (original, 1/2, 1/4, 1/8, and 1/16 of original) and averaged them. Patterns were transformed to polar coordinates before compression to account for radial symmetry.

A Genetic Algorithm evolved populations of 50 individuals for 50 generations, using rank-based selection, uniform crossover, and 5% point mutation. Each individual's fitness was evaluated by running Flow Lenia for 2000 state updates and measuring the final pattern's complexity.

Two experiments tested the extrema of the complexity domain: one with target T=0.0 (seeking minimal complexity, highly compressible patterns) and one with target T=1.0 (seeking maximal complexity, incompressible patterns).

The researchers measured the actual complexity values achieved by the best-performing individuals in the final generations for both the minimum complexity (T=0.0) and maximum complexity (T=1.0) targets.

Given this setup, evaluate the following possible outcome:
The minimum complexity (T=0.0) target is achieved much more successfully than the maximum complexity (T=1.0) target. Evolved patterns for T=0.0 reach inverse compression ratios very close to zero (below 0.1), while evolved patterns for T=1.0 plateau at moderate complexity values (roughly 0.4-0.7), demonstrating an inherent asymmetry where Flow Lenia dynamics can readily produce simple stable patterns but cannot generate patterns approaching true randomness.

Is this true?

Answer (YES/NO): NO